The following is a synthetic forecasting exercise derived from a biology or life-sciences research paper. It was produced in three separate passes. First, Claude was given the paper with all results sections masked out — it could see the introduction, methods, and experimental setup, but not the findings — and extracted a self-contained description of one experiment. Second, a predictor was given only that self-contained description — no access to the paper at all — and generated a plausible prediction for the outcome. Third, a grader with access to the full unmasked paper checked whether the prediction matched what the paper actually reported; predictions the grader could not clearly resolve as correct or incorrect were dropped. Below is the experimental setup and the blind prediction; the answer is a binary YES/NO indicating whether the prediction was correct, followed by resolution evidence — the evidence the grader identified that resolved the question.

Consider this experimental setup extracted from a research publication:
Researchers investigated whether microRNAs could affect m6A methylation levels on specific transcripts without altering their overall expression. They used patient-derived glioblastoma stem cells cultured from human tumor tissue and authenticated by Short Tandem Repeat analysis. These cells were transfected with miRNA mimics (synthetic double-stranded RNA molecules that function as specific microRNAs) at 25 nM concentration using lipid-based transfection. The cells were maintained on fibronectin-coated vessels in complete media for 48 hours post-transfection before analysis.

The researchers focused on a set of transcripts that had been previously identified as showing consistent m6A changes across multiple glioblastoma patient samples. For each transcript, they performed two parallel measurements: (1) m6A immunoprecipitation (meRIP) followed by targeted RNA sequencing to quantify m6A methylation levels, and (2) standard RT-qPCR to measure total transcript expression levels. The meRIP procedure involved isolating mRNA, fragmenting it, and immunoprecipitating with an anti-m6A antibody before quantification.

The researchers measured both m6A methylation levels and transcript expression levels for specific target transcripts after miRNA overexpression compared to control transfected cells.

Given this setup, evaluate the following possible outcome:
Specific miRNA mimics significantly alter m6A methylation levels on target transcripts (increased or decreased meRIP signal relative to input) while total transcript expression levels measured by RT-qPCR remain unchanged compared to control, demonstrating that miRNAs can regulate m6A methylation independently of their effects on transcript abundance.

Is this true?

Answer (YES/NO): YES